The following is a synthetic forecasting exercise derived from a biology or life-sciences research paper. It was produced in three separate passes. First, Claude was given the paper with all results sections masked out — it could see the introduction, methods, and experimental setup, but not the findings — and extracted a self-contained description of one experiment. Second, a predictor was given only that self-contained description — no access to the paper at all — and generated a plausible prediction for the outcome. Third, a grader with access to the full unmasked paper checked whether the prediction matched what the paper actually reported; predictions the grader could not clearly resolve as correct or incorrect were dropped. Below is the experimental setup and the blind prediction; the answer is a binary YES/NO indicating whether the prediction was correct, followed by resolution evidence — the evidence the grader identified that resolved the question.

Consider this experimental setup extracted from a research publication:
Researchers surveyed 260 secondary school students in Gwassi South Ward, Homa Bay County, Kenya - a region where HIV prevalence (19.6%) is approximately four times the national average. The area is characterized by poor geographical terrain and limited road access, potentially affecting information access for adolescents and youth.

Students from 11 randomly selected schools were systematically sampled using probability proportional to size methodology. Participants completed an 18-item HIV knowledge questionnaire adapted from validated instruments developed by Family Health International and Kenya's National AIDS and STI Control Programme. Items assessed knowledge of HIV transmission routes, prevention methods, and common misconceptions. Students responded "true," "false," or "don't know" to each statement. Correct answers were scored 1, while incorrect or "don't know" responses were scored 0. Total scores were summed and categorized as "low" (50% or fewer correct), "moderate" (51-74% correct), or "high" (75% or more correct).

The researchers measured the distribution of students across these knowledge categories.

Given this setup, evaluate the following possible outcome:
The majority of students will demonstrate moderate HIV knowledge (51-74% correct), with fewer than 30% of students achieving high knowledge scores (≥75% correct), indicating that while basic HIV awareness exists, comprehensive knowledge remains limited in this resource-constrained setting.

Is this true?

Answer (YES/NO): NO